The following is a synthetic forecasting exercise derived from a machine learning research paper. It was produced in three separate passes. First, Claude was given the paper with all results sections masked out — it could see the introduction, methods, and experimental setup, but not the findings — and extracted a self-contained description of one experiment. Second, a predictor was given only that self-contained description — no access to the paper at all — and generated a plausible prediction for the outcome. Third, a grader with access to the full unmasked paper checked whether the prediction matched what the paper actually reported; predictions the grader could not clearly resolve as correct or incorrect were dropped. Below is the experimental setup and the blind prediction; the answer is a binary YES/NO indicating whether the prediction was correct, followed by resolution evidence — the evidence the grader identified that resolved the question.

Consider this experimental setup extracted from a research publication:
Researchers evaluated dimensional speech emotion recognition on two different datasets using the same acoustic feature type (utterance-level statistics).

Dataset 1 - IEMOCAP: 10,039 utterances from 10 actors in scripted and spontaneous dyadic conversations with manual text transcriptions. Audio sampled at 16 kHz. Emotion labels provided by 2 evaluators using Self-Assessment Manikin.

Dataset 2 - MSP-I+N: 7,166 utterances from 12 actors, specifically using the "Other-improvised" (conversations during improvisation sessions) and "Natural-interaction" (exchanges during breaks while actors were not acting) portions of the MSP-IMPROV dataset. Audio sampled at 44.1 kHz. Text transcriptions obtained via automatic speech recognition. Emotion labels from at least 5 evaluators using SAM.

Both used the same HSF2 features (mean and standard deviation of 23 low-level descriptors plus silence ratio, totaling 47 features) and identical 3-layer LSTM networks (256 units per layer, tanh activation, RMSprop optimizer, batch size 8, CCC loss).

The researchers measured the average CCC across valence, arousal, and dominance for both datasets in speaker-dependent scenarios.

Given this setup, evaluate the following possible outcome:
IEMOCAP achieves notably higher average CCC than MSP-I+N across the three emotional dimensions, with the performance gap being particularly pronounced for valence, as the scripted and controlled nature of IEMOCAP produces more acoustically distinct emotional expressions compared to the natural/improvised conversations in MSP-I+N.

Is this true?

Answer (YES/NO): NO